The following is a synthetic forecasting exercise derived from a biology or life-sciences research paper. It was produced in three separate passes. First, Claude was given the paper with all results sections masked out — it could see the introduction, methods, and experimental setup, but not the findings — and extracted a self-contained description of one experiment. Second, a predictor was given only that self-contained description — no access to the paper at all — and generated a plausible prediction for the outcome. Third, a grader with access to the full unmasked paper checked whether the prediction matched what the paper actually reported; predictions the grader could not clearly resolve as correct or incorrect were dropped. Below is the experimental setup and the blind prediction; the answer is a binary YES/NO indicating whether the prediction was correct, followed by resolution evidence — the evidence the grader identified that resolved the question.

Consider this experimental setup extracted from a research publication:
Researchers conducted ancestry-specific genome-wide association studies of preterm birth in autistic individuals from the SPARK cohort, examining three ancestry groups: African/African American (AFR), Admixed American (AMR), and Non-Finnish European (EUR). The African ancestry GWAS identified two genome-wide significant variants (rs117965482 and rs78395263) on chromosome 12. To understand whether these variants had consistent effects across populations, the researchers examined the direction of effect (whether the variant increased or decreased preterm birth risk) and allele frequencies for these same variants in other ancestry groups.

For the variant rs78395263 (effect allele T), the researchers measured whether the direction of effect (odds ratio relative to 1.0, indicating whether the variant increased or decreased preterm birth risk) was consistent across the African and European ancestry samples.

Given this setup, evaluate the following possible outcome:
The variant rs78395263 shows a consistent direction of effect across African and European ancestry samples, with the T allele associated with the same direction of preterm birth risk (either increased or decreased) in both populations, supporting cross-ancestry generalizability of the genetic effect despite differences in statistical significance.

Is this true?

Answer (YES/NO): NO